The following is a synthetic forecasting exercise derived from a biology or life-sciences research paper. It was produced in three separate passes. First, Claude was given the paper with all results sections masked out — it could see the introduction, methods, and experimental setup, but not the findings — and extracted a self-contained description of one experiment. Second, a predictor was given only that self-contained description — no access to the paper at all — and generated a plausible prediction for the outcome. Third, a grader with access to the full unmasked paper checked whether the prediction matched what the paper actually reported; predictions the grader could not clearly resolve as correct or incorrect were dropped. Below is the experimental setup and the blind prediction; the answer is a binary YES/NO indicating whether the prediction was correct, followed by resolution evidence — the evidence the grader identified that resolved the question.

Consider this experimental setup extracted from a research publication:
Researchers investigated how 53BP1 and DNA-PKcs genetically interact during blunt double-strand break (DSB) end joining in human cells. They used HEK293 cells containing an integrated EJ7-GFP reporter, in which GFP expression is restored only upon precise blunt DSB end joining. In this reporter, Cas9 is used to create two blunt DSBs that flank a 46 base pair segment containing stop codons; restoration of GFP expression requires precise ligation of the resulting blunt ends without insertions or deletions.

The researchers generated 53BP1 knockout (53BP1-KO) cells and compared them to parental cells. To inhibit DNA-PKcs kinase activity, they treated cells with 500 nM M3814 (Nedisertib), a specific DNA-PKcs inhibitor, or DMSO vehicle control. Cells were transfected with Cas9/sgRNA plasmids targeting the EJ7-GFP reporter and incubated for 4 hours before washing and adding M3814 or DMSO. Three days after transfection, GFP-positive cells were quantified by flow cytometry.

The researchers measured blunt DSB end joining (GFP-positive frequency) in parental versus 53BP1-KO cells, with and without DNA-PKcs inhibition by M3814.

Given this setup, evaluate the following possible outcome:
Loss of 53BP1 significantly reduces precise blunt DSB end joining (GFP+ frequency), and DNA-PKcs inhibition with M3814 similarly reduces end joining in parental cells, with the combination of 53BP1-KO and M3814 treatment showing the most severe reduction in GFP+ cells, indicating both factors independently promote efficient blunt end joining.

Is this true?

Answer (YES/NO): NO